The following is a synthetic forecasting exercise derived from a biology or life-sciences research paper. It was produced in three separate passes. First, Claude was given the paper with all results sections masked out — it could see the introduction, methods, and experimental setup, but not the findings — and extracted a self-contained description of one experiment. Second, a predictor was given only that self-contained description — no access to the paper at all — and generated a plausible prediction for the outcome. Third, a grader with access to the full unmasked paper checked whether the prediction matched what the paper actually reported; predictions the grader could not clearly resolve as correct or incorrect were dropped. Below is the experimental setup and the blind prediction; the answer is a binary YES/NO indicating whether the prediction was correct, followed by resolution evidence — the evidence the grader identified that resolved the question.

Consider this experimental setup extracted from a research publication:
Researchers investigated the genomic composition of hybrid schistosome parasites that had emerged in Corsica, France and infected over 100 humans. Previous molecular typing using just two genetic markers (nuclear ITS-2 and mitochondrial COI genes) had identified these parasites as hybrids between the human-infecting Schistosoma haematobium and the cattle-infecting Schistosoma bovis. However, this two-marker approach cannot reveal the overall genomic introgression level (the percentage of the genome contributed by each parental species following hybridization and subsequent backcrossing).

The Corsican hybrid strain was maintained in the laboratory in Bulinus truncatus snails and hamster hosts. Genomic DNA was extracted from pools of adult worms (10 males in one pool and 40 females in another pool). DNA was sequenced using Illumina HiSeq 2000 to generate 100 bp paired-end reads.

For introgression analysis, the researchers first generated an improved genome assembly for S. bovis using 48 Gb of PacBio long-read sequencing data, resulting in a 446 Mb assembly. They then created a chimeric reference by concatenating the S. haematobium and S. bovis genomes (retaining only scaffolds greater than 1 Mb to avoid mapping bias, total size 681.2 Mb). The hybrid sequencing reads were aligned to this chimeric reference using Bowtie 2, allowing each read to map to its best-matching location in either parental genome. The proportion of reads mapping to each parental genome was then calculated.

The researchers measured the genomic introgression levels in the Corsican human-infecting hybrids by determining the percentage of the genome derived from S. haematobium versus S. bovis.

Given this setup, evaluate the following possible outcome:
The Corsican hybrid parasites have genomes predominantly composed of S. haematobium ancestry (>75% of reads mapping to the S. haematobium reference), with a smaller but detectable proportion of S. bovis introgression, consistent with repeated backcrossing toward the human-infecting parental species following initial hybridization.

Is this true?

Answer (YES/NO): YES